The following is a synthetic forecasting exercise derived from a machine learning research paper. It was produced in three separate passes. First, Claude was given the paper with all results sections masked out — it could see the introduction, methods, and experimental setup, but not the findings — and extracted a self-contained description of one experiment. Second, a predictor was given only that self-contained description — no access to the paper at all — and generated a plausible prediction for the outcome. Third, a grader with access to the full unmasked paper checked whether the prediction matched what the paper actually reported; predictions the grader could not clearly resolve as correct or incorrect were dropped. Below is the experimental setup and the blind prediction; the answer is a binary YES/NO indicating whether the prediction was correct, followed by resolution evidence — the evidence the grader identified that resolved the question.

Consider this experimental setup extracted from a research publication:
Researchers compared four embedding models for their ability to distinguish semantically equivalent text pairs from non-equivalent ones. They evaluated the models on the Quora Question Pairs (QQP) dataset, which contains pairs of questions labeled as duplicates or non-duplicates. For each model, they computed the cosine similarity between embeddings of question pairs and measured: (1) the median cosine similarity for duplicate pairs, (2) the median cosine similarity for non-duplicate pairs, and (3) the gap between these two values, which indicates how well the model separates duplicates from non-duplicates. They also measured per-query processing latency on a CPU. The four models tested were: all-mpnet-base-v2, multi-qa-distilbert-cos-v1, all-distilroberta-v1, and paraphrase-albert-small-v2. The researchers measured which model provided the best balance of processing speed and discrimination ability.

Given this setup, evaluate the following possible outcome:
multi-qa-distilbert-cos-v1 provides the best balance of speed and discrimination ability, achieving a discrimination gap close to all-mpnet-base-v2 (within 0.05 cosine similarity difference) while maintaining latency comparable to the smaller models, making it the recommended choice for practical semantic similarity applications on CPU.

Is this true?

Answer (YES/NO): NO